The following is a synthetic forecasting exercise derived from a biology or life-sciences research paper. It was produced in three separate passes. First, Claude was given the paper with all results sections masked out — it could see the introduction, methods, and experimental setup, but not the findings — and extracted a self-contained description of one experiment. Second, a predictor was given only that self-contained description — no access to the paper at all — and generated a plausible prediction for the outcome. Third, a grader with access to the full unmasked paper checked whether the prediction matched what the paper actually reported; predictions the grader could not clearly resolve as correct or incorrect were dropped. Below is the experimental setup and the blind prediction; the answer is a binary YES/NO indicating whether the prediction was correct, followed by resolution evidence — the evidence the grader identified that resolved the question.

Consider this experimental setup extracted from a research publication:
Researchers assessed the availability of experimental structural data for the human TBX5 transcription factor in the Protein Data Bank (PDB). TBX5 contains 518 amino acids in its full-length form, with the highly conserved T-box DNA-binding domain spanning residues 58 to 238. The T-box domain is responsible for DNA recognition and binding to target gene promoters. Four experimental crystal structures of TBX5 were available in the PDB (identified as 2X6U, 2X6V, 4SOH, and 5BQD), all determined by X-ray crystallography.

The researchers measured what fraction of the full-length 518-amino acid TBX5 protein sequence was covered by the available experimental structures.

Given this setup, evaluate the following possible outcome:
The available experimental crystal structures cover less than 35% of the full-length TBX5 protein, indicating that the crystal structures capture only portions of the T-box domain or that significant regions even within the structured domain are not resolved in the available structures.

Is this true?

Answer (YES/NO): NO